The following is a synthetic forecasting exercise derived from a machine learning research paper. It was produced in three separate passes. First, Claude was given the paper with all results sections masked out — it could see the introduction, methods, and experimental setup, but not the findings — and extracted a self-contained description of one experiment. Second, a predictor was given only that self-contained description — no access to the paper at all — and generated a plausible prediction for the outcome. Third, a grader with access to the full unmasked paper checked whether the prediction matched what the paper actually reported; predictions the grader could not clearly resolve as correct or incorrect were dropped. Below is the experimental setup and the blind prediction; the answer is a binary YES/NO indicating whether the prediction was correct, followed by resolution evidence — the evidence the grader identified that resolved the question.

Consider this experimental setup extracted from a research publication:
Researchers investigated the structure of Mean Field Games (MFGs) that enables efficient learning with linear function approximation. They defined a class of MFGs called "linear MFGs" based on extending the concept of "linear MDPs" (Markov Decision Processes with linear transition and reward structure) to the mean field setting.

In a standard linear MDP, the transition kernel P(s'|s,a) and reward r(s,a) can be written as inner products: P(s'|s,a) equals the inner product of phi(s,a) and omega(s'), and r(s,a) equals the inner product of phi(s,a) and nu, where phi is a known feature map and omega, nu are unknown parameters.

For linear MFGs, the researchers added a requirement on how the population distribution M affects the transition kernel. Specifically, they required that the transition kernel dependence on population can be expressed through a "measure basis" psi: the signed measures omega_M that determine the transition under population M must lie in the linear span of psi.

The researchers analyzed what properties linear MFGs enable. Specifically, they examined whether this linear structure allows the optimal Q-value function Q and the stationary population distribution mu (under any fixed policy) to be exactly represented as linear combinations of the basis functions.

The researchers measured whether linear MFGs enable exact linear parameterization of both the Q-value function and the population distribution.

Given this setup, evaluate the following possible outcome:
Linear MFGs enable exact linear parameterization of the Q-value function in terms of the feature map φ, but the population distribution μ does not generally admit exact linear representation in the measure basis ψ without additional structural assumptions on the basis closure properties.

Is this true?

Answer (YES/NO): NO